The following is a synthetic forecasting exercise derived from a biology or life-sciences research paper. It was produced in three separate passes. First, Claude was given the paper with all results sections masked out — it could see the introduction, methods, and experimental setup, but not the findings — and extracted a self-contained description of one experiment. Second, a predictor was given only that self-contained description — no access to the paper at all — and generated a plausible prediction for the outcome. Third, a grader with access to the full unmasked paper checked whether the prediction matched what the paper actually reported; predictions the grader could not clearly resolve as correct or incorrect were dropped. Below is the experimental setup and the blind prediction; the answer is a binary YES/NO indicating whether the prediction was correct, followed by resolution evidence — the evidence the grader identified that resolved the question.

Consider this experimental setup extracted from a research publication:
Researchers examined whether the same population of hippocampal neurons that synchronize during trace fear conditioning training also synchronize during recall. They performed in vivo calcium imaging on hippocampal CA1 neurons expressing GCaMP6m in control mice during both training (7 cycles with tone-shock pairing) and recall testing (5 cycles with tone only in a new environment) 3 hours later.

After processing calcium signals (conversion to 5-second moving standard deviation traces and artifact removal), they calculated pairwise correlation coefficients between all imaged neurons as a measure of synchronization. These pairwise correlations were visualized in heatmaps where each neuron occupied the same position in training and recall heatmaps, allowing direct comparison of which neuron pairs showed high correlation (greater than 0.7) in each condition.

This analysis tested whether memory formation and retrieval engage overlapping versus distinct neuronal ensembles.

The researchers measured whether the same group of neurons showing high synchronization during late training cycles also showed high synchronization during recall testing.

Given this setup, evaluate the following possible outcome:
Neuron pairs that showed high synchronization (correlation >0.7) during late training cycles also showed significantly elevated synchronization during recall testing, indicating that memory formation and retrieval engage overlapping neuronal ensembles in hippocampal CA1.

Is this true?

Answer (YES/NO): YES